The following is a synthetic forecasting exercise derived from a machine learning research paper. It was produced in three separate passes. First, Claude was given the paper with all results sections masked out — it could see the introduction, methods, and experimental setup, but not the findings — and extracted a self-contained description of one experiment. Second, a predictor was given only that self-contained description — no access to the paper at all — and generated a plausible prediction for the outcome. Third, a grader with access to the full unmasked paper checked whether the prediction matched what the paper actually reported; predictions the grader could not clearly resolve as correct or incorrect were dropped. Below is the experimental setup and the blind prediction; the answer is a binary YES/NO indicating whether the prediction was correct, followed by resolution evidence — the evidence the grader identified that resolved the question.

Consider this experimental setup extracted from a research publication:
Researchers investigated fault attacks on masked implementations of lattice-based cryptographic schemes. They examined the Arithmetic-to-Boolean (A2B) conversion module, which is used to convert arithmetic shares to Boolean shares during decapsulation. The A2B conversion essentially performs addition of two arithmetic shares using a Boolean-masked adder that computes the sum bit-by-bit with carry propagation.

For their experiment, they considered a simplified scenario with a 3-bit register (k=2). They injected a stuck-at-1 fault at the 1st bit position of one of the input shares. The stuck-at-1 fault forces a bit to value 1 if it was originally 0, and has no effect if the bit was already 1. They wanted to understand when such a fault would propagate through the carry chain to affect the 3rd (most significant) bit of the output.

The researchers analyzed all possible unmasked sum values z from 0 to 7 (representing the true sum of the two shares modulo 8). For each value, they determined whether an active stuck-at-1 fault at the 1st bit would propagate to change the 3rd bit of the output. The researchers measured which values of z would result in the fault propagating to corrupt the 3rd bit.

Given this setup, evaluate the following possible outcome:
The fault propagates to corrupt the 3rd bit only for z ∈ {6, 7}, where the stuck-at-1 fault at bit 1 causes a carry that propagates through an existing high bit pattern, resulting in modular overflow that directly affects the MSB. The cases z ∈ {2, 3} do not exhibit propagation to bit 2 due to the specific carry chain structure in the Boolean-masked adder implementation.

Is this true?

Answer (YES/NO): NO